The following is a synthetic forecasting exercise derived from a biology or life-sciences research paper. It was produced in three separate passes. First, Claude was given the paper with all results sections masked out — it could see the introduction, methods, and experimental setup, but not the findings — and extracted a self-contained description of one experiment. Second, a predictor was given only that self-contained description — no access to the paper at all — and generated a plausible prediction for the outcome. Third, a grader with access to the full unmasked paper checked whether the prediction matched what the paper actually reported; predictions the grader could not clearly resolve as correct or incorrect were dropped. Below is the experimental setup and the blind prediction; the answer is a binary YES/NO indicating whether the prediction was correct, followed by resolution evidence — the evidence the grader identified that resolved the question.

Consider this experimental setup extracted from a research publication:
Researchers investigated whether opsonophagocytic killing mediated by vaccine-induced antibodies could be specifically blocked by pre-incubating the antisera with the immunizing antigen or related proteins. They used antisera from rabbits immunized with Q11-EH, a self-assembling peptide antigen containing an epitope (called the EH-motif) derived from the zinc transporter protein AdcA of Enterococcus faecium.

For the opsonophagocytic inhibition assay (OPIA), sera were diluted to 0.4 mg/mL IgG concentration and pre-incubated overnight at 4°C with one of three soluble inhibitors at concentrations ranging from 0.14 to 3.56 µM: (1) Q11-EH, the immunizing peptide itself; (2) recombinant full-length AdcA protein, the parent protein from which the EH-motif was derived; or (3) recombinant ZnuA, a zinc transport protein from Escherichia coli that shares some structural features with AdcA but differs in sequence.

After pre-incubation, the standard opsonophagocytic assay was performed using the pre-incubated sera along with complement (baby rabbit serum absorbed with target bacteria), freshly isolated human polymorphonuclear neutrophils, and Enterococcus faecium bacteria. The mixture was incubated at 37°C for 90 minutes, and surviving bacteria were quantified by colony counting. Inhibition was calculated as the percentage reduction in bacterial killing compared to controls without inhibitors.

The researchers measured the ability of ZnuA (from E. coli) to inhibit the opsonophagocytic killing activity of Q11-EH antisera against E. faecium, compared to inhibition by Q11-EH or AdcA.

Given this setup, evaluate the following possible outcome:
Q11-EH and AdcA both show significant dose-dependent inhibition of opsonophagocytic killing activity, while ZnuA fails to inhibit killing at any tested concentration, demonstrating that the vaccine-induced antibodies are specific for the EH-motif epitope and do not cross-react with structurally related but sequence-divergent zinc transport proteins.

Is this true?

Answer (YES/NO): NO